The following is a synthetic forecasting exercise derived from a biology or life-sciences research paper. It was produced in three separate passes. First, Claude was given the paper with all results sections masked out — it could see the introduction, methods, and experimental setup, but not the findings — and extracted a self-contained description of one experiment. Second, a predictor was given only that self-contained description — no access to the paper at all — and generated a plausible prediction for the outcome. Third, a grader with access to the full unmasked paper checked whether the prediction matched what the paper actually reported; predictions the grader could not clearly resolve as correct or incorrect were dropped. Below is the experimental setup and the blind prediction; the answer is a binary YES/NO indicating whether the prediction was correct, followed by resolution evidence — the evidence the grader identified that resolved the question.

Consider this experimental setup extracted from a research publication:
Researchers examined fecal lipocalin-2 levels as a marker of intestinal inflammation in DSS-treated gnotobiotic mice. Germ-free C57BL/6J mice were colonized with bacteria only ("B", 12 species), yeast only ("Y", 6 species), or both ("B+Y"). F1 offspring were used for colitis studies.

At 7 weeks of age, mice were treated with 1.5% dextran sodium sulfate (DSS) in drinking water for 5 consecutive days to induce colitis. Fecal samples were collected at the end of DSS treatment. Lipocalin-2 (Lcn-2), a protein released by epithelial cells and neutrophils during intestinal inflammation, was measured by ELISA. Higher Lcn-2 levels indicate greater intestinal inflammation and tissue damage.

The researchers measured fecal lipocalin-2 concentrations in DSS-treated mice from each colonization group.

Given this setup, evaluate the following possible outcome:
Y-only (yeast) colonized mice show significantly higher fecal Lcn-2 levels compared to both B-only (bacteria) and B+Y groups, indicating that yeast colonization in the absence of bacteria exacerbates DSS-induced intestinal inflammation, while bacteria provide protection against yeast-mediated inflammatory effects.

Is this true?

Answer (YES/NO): NO